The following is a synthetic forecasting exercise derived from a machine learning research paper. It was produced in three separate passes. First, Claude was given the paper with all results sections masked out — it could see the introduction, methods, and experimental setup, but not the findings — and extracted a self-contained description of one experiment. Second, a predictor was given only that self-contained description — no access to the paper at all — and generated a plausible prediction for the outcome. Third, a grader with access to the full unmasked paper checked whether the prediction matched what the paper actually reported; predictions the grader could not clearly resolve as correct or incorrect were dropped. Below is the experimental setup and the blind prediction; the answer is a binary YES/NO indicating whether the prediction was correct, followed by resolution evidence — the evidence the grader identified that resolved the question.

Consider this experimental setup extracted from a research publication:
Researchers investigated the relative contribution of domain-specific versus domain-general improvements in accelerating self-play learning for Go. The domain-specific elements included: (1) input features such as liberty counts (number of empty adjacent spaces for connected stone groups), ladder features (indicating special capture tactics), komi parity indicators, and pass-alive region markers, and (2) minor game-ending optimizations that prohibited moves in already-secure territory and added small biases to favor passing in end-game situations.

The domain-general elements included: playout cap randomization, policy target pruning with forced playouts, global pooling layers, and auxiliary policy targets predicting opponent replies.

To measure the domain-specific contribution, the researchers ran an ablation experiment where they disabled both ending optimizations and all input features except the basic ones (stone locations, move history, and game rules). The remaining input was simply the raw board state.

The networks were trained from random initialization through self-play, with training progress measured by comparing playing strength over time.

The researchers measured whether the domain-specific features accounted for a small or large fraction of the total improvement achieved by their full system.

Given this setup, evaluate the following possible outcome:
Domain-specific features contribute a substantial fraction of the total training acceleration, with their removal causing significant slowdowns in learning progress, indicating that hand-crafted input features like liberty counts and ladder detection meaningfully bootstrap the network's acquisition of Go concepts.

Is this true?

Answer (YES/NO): NO